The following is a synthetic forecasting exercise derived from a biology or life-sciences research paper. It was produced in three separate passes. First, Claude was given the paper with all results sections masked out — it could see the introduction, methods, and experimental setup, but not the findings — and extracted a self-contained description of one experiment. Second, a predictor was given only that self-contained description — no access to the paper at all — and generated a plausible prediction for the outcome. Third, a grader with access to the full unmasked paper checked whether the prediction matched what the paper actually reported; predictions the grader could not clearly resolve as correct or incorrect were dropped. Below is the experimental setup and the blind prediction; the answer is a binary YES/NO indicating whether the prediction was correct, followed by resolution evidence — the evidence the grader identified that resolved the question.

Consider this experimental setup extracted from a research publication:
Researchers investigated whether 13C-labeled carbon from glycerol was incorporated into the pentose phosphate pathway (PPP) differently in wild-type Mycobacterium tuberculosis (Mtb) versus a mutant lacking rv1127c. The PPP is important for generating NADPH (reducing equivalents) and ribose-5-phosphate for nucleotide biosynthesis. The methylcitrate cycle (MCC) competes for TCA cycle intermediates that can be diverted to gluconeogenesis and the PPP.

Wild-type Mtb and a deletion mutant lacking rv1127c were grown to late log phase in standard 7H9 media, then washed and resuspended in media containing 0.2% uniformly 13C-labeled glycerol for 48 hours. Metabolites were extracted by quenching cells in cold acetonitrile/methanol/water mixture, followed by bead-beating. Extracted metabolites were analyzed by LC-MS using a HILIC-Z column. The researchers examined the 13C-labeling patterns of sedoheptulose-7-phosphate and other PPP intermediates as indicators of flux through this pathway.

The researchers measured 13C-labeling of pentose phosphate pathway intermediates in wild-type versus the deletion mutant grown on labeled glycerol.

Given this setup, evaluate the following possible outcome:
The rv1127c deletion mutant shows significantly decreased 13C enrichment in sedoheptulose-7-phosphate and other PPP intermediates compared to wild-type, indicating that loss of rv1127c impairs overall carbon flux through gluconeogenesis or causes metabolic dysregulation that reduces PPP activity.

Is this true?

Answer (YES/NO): YES